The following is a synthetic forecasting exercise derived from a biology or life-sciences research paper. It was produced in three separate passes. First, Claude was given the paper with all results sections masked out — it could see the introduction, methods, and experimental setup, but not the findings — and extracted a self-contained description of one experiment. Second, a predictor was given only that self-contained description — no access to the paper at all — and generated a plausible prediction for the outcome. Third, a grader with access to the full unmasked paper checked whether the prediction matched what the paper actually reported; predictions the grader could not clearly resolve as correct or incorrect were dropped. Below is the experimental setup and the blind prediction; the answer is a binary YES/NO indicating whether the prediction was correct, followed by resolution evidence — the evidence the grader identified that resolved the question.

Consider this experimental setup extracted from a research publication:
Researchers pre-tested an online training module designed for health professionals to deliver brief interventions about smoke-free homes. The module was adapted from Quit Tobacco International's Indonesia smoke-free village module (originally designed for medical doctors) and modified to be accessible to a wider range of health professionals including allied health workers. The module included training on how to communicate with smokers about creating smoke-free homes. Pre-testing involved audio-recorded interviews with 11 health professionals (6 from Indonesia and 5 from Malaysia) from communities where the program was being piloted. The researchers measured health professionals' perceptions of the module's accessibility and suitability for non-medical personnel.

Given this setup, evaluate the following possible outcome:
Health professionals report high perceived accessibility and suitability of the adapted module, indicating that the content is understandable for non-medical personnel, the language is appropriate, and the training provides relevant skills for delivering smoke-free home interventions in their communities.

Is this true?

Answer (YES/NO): YES